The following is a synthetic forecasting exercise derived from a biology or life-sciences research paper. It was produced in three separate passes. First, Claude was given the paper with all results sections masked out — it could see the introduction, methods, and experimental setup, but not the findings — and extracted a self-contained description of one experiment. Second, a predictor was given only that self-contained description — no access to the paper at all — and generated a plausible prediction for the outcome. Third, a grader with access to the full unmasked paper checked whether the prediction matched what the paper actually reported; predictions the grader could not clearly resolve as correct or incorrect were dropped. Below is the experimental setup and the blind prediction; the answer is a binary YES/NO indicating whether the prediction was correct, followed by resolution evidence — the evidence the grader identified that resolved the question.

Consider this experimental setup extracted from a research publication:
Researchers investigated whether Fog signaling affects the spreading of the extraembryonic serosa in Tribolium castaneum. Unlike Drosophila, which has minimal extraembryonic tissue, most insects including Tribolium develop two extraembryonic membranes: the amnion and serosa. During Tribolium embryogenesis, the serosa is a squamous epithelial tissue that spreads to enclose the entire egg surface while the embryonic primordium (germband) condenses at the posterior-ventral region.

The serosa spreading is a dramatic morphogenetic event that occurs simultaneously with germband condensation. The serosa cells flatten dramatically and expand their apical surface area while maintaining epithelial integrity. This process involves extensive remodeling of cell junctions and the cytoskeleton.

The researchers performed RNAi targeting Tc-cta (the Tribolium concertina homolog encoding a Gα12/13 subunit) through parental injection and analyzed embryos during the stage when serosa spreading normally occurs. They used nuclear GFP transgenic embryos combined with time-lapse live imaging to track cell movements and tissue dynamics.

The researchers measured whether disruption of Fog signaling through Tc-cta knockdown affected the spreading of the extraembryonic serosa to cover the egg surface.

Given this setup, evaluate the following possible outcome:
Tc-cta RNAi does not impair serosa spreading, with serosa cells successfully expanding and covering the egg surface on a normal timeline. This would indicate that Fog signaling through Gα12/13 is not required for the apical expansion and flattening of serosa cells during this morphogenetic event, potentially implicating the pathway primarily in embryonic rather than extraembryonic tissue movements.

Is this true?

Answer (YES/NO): NO